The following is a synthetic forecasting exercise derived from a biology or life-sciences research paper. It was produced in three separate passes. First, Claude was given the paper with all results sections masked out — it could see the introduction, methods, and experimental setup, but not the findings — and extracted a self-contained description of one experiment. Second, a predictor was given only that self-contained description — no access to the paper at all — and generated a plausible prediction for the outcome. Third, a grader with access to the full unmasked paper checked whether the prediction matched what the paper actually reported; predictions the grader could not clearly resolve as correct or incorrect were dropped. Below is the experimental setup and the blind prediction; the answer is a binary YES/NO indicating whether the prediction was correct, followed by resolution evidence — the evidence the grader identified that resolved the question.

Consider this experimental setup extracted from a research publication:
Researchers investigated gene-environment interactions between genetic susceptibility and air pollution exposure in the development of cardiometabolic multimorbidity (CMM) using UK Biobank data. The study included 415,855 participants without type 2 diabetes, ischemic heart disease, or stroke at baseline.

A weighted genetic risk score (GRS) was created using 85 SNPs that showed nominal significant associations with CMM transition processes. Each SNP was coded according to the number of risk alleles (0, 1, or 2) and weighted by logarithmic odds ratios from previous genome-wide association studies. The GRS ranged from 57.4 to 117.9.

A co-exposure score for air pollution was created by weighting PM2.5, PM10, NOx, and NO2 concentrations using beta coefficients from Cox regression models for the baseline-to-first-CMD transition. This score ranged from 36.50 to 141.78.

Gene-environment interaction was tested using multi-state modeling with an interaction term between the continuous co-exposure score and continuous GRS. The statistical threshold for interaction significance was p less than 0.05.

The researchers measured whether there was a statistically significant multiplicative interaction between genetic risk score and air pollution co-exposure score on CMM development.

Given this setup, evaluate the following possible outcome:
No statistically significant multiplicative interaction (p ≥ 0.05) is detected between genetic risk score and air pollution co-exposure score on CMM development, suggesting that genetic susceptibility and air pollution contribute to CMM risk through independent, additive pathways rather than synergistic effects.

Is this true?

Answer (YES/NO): YES